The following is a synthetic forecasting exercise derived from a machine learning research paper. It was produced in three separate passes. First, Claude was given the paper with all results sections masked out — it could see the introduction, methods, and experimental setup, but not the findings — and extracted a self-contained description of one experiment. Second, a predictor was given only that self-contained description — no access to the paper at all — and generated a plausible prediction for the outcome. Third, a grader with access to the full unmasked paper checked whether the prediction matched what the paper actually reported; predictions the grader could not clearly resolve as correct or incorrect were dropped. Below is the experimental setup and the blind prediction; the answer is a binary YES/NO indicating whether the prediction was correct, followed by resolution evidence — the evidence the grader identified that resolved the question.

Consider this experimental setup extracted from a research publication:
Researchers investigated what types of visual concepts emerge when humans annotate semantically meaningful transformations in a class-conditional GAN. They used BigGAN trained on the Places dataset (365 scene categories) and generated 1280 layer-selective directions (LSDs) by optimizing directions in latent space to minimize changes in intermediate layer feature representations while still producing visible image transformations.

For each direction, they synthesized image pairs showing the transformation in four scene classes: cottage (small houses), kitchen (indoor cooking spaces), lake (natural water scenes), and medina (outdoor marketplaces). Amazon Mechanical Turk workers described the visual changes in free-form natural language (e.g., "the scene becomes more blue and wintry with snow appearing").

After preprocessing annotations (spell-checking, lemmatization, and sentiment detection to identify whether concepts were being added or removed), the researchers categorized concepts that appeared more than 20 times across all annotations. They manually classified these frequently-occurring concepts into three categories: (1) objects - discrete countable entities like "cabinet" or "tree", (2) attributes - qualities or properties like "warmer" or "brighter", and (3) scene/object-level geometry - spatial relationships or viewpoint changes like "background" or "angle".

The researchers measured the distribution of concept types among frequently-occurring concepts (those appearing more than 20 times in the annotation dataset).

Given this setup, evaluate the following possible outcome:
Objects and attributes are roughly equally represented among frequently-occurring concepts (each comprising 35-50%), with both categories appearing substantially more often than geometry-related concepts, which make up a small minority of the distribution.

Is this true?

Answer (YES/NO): NO